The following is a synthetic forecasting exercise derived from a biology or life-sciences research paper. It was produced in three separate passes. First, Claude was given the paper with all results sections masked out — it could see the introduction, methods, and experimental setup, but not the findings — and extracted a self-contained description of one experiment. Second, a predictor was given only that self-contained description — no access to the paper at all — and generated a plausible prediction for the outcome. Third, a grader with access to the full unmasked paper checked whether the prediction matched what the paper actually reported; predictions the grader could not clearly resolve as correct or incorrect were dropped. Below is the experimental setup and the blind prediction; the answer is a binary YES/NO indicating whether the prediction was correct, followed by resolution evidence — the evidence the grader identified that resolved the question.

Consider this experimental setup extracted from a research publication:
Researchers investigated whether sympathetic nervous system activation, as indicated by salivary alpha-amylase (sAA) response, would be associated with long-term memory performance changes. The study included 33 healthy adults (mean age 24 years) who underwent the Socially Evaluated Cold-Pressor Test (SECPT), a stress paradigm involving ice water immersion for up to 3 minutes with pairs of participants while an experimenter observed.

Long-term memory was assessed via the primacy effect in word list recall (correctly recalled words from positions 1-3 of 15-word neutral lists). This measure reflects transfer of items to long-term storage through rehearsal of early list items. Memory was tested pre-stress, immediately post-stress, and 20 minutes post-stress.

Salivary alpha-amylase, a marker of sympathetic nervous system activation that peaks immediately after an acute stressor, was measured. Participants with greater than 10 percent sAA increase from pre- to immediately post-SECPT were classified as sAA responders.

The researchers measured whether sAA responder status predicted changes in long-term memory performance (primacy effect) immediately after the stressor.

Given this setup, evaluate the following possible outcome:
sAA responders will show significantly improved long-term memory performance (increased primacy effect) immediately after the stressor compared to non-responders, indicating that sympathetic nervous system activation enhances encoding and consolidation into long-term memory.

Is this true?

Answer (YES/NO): NO